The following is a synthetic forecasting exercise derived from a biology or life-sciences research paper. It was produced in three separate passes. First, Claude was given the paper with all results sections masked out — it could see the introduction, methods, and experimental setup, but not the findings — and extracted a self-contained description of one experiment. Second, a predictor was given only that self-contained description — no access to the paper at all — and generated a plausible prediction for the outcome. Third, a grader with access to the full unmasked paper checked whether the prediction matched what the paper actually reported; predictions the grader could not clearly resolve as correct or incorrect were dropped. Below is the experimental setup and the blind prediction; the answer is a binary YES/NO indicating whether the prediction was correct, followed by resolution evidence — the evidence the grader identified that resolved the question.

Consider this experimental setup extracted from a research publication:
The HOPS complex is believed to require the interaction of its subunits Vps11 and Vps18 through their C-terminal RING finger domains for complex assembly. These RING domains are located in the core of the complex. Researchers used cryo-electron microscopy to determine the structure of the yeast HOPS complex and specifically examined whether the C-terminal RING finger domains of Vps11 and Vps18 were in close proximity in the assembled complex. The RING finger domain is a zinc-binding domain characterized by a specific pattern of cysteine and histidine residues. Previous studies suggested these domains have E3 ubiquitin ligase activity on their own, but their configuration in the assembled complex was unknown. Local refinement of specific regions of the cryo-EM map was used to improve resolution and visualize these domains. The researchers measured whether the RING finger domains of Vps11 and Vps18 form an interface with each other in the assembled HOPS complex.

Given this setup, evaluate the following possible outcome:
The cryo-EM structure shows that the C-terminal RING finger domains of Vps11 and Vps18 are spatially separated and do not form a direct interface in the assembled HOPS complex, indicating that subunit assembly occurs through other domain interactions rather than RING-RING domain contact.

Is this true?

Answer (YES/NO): YES